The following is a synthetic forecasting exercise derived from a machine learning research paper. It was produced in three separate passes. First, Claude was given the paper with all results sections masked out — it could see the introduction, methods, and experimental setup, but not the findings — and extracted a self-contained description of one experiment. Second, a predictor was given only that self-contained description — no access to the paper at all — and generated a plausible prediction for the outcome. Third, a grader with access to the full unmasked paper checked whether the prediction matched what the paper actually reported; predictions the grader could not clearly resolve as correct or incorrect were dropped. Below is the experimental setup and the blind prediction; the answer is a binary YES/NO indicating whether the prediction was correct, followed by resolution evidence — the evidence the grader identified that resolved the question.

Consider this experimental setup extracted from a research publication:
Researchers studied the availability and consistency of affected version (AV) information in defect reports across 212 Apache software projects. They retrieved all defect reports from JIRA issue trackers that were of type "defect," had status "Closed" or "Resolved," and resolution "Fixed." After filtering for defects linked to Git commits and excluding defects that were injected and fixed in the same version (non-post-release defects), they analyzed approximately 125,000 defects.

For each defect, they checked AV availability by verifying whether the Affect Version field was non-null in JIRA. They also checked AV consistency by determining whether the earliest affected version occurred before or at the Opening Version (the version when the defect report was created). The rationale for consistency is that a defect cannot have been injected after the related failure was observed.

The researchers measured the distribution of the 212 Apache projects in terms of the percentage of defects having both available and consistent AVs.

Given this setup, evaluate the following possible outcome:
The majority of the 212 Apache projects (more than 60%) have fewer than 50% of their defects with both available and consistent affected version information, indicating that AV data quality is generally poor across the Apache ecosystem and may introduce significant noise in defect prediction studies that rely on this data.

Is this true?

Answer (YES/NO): NO